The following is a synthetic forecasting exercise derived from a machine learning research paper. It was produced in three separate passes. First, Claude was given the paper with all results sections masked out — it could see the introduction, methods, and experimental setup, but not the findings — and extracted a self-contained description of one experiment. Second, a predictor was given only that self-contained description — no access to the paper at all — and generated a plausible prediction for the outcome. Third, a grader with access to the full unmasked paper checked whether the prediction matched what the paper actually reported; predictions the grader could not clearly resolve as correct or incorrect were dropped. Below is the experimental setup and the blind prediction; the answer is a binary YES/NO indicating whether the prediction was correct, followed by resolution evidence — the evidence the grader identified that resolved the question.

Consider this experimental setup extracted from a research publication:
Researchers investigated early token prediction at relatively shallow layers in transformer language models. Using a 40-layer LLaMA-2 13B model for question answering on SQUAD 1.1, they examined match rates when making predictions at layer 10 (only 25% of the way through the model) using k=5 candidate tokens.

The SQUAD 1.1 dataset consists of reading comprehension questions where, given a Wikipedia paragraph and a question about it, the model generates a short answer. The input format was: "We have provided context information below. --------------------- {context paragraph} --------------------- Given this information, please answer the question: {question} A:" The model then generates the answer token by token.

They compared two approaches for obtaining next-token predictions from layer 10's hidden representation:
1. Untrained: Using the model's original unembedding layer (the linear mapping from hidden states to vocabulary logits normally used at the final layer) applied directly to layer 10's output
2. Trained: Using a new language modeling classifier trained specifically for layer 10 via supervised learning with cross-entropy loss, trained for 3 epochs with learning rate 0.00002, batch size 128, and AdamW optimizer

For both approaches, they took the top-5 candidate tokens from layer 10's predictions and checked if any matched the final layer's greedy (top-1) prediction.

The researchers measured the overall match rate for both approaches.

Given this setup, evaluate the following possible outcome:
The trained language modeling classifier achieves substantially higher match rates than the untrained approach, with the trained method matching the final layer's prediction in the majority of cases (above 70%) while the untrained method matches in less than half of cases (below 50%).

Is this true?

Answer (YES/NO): NO